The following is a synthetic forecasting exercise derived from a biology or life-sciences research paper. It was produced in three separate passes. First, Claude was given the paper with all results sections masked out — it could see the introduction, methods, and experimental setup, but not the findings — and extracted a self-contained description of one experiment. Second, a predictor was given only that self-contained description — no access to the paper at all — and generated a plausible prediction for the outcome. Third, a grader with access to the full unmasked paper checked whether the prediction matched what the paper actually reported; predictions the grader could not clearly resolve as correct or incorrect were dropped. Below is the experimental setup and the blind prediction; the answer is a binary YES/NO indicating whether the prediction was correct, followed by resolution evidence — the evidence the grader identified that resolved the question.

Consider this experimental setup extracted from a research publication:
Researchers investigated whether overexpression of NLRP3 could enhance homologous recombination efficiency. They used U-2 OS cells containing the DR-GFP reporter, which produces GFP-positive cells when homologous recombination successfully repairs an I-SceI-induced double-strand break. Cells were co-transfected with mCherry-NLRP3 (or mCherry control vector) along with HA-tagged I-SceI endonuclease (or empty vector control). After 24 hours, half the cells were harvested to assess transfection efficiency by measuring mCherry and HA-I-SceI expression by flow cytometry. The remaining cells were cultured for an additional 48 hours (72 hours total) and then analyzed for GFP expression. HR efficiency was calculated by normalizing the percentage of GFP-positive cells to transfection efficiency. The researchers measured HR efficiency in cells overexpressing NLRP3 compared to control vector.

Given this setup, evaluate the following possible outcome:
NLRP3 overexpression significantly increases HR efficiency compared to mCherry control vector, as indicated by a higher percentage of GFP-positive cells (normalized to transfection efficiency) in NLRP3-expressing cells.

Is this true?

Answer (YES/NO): YES